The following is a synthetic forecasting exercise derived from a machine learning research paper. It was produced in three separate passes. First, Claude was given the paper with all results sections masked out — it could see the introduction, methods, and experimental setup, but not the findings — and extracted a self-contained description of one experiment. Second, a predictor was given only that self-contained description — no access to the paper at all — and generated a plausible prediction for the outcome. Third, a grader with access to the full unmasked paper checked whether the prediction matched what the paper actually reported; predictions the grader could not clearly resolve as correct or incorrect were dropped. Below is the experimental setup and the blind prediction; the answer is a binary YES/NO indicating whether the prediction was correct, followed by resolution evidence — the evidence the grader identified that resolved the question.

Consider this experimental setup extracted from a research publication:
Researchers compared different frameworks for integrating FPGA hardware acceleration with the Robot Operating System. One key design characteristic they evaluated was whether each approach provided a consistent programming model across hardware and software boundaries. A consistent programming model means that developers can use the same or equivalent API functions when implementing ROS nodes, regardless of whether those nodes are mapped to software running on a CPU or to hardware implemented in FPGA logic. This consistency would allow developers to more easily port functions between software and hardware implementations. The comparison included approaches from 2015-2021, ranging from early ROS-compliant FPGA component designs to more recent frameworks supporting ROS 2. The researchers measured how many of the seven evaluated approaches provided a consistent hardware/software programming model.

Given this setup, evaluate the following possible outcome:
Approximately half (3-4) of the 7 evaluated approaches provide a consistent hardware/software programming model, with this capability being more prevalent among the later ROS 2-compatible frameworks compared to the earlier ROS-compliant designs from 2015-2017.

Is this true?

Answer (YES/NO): NO